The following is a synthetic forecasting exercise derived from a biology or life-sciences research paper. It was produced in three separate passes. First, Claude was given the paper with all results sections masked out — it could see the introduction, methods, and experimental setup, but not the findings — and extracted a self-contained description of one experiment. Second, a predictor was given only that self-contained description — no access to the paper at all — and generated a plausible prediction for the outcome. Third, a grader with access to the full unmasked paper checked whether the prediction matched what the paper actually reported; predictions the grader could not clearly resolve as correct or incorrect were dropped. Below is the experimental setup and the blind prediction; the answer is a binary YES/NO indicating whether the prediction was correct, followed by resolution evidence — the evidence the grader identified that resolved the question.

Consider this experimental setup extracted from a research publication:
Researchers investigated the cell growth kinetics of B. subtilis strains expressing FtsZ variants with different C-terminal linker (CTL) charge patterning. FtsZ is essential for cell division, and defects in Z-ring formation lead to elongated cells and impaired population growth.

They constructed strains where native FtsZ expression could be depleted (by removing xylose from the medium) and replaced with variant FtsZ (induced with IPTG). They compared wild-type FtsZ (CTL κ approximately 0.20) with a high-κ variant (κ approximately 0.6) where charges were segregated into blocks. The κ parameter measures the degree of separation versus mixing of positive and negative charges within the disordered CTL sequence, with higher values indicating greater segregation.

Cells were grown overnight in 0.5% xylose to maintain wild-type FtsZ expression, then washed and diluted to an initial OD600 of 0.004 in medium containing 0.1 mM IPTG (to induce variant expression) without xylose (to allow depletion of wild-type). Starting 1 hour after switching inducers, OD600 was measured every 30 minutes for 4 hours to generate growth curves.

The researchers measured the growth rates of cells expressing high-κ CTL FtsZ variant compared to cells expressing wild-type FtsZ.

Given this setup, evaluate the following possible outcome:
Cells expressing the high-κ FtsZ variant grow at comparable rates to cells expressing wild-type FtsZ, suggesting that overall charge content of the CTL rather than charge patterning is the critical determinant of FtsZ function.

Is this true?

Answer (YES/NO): NO